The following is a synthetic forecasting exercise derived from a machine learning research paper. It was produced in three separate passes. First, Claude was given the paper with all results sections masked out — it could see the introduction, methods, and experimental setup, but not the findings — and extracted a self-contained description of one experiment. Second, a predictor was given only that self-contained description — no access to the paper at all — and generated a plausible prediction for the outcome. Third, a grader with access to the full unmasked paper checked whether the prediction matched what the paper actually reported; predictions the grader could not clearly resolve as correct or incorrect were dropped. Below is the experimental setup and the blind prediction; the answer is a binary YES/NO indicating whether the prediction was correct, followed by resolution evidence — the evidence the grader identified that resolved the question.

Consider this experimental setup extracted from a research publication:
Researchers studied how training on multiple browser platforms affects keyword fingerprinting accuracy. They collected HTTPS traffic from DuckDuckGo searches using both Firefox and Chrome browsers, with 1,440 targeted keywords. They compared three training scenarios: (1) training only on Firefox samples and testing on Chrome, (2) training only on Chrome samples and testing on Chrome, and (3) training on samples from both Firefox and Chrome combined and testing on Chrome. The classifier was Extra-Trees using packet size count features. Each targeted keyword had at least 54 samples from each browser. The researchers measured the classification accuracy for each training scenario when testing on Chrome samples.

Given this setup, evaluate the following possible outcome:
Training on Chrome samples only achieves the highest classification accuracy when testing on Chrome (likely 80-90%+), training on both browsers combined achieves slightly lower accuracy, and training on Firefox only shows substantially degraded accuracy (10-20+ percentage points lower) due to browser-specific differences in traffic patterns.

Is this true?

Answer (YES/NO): NO